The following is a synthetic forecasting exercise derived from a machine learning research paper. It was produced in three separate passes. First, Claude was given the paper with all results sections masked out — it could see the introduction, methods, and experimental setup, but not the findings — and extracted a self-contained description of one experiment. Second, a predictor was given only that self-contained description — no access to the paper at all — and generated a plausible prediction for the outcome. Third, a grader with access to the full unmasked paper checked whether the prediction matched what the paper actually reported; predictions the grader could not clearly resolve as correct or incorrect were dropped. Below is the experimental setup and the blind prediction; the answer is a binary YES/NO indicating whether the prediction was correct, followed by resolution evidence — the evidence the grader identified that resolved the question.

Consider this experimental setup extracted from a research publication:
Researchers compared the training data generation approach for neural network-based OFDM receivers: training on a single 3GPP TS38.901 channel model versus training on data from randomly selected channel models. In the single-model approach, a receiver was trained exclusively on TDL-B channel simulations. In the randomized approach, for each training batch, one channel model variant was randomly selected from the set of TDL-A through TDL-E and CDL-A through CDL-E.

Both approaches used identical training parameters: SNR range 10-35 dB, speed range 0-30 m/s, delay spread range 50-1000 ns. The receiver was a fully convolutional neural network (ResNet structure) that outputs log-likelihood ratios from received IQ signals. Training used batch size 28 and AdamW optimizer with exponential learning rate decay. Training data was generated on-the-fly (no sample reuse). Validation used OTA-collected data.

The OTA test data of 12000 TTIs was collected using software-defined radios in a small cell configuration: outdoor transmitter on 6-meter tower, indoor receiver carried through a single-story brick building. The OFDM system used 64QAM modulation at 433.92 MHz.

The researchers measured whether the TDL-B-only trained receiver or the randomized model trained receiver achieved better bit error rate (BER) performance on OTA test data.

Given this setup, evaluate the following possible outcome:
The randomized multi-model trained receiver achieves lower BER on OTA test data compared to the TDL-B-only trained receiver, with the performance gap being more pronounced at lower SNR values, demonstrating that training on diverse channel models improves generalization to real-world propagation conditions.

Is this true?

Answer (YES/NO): NO